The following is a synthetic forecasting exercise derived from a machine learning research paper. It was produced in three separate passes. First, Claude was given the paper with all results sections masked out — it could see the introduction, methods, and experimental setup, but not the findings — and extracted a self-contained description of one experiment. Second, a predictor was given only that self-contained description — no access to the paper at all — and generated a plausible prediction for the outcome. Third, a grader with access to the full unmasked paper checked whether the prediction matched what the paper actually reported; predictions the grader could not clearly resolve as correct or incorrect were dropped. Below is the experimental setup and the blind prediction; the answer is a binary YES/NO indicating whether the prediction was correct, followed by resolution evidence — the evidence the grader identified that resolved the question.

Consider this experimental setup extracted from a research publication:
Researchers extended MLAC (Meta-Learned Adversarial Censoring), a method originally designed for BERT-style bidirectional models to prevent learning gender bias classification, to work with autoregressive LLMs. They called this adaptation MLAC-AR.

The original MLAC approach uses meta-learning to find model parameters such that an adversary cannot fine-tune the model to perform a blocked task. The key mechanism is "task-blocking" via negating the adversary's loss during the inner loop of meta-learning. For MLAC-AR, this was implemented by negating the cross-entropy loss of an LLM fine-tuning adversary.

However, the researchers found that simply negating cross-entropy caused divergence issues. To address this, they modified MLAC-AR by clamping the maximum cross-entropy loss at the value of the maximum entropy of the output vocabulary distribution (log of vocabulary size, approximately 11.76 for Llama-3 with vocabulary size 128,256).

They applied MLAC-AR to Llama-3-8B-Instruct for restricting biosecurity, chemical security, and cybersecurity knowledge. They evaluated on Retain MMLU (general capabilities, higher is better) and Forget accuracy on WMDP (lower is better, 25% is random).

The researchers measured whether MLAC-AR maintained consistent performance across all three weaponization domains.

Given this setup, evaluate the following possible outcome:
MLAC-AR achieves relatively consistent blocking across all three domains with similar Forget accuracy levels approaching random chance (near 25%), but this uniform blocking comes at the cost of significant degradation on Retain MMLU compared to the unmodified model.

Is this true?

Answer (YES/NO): NO